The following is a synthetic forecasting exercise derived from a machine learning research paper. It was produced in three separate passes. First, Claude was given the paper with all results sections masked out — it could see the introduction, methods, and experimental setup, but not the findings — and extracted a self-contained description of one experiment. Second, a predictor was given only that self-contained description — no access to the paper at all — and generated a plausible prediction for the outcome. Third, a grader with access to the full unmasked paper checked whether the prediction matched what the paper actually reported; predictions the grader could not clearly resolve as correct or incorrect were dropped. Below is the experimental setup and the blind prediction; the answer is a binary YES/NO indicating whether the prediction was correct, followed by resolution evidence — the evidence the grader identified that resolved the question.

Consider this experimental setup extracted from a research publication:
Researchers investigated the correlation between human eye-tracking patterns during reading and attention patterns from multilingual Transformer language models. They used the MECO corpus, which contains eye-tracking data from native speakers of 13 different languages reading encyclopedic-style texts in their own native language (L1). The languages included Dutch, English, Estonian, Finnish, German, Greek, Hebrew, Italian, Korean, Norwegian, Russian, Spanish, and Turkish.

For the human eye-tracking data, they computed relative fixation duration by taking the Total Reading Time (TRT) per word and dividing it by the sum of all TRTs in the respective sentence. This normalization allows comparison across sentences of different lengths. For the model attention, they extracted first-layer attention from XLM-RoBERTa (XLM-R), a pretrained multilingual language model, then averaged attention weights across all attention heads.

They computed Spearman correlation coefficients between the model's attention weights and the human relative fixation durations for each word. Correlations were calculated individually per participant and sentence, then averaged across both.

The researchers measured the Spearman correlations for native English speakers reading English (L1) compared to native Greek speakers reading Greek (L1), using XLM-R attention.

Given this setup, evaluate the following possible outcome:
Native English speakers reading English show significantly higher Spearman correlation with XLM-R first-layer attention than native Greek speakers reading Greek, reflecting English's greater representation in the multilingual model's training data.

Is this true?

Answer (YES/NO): NO